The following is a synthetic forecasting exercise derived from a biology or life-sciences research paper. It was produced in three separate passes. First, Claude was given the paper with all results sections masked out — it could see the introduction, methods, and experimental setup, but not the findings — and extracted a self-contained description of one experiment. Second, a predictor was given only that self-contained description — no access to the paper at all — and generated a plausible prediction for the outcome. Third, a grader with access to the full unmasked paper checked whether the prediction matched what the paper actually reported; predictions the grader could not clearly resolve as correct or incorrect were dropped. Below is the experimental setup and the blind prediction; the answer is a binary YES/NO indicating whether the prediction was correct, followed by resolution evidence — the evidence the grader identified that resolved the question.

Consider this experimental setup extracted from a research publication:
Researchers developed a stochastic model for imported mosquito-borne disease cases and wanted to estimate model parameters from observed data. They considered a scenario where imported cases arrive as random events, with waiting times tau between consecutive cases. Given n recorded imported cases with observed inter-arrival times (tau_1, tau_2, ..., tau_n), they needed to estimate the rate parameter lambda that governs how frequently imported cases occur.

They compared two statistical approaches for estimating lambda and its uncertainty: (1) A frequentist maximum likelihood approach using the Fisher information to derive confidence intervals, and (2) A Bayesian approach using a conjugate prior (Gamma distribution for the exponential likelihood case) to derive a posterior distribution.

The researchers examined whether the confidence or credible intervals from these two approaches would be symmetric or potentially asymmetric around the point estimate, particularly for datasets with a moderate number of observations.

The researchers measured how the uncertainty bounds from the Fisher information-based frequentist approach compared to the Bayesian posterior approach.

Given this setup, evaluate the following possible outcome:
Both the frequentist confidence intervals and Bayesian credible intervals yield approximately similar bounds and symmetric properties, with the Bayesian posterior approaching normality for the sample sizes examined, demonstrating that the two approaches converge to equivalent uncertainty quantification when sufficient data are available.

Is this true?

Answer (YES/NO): NO